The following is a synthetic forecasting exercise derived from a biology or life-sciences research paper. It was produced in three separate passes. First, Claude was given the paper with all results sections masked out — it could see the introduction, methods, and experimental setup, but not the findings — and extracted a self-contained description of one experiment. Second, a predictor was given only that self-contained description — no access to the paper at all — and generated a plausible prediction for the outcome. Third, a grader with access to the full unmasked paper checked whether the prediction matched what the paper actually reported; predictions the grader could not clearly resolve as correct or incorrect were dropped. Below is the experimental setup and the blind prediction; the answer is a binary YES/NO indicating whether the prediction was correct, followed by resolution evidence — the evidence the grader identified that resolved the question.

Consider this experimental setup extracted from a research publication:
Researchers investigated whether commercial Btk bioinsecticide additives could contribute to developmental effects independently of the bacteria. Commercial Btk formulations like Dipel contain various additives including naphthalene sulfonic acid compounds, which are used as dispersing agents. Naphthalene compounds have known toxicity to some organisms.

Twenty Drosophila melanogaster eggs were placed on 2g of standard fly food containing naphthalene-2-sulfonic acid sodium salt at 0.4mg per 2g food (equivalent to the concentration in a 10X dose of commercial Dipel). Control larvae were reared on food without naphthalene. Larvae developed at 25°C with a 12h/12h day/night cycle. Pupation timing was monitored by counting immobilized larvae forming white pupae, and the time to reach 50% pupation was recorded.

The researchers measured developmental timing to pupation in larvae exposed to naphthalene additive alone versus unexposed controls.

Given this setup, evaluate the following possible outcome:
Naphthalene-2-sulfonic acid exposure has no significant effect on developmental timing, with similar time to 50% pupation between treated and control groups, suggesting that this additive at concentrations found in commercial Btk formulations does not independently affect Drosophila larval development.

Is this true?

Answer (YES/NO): YES